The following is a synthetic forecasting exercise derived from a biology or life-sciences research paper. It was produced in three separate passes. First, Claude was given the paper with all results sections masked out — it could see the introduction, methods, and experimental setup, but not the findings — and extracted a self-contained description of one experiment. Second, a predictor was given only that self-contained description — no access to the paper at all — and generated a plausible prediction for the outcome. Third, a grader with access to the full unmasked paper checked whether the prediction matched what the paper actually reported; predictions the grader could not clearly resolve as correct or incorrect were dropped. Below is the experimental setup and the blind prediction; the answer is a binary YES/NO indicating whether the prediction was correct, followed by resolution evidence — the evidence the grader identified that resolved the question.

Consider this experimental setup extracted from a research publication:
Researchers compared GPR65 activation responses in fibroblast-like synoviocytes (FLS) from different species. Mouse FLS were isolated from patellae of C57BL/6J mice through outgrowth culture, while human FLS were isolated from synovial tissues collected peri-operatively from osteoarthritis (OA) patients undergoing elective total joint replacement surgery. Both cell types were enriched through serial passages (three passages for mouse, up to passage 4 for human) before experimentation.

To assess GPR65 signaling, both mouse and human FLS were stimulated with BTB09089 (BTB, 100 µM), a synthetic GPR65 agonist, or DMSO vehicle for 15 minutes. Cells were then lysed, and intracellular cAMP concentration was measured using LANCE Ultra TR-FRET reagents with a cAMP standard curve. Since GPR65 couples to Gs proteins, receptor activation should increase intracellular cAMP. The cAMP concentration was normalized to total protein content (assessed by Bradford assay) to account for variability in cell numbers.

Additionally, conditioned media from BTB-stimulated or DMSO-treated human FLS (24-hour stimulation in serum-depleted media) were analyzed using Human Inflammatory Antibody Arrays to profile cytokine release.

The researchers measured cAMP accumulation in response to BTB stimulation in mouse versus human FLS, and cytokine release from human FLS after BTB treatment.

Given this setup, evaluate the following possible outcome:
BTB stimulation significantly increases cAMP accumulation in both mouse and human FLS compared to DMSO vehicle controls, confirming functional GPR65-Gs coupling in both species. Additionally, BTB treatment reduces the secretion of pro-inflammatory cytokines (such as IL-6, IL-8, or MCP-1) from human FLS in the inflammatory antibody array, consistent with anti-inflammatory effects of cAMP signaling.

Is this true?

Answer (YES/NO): NO